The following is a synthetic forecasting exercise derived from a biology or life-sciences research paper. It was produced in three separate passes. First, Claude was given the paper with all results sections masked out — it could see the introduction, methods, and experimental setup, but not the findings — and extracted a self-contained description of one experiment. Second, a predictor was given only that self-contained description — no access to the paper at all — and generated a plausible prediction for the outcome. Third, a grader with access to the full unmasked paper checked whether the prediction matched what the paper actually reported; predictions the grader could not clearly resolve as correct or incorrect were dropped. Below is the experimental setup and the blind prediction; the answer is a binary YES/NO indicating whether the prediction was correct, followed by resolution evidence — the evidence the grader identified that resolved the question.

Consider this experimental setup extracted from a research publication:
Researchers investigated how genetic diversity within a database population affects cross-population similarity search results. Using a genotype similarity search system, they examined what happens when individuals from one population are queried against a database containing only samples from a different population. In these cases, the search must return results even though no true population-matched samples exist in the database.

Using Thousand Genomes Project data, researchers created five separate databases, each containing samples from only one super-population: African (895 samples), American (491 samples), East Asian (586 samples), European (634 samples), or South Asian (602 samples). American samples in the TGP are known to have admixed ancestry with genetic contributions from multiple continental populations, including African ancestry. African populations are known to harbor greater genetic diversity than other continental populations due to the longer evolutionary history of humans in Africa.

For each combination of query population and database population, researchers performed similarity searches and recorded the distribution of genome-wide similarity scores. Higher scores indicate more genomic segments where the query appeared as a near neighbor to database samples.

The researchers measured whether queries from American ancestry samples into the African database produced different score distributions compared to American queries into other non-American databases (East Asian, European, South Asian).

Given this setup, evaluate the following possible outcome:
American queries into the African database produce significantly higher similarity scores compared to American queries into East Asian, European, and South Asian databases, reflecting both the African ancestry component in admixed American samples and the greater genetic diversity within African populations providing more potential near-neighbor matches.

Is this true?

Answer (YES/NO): YES